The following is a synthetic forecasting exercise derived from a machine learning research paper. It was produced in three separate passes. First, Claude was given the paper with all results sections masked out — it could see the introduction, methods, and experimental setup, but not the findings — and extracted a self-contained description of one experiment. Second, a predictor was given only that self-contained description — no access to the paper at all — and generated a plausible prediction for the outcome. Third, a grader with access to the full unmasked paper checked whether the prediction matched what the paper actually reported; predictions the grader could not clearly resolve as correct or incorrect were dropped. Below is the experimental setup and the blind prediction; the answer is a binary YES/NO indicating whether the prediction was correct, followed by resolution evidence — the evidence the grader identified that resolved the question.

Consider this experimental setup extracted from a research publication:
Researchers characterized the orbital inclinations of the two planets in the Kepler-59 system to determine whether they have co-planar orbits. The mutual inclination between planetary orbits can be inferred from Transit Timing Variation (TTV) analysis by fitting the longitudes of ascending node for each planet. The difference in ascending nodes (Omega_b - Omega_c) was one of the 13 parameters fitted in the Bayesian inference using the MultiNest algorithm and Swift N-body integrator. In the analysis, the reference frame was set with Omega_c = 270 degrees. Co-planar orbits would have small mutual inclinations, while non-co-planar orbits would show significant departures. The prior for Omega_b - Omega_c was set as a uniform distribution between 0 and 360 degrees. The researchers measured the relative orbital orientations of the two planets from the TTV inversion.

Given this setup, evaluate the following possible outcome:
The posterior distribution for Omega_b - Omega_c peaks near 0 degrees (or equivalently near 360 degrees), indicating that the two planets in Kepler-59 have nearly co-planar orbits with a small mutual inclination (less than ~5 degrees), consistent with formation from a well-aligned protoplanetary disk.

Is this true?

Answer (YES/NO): YES